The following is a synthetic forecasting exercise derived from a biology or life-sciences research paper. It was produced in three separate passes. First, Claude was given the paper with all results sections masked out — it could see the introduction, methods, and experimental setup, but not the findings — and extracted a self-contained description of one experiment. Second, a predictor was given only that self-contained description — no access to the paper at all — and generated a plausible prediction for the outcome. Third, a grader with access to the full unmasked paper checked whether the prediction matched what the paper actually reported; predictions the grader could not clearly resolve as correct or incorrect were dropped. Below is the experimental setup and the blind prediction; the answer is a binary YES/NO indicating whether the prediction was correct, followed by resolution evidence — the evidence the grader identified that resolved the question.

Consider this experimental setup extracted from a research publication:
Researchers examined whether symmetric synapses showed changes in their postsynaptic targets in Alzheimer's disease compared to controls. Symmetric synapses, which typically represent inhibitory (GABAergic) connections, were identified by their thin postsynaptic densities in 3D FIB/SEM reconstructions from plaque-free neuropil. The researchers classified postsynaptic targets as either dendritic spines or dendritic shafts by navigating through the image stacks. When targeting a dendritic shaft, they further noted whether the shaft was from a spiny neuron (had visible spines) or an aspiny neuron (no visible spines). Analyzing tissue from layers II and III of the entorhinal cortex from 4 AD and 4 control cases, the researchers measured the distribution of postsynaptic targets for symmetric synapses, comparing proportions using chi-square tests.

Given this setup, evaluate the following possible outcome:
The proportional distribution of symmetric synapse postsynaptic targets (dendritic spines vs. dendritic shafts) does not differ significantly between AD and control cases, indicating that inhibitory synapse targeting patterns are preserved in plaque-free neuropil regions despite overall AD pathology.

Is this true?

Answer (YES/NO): YES